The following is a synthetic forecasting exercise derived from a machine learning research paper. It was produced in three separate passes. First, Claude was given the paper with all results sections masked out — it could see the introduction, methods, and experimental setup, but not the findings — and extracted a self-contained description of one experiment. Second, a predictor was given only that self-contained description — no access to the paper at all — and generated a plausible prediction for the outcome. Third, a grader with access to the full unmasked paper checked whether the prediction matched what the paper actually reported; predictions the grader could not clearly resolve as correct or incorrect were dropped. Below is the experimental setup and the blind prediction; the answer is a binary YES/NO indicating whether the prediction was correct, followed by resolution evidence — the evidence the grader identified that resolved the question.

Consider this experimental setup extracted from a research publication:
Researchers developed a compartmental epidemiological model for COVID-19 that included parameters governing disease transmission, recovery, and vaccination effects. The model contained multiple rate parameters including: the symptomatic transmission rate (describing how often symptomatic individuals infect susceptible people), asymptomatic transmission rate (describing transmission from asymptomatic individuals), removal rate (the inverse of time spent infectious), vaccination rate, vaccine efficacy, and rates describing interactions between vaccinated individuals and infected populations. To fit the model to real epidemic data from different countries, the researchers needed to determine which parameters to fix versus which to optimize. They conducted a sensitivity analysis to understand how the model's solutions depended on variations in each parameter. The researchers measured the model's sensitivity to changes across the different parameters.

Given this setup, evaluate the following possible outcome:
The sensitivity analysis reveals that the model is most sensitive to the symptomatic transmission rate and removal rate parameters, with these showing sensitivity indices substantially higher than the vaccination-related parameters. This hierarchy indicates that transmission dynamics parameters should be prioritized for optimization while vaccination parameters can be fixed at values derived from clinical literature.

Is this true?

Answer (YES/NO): NO